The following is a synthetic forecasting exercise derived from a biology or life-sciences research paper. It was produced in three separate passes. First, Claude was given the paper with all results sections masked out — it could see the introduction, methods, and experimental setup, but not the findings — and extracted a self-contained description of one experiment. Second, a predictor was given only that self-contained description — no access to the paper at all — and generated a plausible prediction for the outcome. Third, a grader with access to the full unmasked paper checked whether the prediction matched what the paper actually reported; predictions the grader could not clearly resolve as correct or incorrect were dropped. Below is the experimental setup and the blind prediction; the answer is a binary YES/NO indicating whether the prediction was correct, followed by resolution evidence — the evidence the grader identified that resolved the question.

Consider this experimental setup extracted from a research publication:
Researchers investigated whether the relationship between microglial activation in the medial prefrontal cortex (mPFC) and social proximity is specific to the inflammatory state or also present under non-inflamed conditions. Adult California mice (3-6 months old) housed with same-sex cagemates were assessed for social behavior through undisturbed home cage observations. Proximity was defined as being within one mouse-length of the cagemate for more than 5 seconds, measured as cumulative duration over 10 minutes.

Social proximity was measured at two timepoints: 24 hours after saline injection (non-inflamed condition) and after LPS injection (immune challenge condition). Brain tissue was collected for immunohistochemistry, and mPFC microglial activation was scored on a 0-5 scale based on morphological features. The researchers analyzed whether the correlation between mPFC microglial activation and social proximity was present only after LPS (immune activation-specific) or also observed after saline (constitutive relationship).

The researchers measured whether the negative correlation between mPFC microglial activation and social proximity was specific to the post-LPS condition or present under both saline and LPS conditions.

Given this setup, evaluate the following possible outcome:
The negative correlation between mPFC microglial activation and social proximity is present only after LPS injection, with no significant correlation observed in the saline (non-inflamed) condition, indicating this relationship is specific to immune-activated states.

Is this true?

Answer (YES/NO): NO